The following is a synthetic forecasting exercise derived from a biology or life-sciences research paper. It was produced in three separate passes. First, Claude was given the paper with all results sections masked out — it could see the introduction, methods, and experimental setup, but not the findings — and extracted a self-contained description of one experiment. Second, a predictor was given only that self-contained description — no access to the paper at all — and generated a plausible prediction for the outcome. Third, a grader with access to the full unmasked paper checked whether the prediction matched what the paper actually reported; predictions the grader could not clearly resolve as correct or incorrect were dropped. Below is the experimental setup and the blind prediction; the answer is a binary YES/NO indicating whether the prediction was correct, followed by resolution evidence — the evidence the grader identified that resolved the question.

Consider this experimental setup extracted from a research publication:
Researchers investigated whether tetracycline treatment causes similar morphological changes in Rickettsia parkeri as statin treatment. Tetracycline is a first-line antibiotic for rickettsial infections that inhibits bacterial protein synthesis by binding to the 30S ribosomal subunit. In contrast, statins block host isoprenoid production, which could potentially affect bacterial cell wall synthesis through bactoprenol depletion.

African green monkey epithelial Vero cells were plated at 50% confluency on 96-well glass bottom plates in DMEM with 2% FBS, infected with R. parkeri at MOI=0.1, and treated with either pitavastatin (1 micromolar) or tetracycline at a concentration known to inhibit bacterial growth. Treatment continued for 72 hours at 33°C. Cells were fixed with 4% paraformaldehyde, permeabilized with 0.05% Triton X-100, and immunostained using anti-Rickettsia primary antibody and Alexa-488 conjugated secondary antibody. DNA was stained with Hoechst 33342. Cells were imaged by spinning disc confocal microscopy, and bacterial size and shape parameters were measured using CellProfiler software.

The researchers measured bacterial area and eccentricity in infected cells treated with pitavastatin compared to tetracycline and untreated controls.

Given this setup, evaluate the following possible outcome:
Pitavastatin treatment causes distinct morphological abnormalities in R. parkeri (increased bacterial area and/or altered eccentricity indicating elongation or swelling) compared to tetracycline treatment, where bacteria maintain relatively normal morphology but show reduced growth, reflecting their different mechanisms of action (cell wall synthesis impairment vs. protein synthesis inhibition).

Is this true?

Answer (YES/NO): YES